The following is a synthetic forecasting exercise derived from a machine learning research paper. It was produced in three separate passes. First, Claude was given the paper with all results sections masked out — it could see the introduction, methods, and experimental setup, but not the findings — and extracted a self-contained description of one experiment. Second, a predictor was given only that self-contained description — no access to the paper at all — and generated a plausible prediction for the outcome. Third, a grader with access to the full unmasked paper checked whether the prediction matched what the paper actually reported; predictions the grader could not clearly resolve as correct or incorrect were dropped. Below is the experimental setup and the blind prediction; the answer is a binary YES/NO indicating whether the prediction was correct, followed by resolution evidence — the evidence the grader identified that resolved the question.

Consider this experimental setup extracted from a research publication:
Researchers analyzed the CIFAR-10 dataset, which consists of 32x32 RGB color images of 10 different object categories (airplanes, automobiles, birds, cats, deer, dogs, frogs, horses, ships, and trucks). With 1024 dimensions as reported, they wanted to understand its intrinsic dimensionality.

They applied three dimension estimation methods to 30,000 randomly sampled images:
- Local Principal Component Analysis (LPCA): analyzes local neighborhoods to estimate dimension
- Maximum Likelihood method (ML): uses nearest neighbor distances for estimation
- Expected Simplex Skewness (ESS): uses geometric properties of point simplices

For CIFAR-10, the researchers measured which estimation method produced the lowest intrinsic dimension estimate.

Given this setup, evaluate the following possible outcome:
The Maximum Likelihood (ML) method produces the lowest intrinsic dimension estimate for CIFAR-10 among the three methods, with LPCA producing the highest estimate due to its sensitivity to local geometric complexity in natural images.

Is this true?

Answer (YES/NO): NO